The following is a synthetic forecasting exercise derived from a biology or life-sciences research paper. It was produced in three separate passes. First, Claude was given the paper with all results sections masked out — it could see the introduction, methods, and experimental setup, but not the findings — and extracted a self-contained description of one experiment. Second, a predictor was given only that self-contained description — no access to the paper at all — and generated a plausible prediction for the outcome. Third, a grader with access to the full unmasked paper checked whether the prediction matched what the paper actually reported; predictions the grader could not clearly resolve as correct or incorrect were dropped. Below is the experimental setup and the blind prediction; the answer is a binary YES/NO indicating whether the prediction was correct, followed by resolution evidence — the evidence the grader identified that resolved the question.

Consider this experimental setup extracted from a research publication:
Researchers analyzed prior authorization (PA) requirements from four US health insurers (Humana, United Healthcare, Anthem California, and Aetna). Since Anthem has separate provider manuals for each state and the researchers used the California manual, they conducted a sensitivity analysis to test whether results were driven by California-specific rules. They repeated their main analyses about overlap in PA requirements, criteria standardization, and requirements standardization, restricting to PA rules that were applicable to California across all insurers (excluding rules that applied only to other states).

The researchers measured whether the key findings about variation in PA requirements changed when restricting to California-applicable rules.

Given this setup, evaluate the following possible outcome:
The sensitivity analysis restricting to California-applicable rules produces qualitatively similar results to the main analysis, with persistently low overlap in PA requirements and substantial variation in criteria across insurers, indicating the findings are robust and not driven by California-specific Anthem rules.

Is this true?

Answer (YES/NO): YES